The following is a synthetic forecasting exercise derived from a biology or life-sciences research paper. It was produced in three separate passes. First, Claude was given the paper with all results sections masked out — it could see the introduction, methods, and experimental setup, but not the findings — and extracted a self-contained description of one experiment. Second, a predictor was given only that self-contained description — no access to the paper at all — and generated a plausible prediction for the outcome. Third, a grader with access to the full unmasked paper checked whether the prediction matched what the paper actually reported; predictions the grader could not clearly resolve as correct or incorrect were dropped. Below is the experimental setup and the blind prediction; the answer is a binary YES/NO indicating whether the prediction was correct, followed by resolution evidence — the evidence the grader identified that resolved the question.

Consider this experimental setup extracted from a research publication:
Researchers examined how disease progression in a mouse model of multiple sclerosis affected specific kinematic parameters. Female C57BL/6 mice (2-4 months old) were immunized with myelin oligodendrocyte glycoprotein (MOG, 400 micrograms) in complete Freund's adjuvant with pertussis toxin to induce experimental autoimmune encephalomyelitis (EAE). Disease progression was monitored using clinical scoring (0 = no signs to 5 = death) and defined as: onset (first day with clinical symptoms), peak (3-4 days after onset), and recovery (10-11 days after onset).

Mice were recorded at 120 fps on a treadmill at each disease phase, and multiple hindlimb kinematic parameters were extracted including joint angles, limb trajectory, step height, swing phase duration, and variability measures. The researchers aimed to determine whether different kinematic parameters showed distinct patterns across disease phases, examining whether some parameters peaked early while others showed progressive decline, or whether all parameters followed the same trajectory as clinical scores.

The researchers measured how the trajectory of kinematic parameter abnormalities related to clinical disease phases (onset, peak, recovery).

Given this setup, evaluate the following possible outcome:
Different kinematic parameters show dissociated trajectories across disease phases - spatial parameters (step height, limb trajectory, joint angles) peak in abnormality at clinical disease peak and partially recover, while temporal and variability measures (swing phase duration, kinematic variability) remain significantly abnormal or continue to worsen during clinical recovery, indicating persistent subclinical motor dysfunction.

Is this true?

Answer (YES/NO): NO